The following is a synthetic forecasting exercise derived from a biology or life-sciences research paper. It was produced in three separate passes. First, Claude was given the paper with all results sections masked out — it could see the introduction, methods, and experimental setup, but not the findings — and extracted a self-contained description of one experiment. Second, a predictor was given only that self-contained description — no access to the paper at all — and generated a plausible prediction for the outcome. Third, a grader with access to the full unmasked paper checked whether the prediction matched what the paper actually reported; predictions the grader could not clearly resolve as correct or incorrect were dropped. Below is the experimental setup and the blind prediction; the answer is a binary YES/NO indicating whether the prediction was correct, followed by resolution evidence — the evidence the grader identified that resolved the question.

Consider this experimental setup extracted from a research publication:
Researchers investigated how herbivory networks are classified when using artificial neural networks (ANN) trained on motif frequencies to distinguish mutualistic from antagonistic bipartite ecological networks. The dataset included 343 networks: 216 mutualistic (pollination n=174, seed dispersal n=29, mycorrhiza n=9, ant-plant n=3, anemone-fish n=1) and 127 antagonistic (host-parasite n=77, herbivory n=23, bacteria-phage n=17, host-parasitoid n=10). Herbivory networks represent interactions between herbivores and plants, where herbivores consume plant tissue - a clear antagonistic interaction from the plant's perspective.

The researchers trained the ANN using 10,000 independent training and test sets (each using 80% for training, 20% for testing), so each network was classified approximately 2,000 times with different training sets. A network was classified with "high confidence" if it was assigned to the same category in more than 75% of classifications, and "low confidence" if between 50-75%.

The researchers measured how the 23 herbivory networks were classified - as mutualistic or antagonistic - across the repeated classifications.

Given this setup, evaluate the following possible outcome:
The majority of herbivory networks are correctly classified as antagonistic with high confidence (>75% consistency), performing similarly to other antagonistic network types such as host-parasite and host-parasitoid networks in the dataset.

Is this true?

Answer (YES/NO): NO